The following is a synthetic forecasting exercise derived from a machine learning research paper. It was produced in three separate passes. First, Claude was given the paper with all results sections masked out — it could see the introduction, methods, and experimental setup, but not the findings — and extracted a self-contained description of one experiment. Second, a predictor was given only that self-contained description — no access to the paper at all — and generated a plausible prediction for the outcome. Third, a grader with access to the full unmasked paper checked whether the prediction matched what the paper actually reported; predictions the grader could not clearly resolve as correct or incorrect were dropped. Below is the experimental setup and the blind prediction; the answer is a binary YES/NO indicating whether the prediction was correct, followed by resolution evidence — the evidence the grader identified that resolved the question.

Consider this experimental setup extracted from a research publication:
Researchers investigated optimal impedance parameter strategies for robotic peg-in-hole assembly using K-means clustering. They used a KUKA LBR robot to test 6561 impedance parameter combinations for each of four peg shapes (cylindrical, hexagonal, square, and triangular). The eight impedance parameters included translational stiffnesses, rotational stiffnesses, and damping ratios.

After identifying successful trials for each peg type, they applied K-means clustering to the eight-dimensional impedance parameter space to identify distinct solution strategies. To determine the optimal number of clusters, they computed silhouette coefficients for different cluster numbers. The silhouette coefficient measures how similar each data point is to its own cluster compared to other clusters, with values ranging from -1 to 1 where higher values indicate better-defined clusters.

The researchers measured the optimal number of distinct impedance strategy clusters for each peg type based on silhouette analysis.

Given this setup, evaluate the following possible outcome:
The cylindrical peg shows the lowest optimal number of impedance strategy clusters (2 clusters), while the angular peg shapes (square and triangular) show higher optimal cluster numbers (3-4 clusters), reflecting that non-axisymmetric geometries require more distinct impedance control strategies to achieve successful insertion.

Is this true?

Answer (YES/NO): NO